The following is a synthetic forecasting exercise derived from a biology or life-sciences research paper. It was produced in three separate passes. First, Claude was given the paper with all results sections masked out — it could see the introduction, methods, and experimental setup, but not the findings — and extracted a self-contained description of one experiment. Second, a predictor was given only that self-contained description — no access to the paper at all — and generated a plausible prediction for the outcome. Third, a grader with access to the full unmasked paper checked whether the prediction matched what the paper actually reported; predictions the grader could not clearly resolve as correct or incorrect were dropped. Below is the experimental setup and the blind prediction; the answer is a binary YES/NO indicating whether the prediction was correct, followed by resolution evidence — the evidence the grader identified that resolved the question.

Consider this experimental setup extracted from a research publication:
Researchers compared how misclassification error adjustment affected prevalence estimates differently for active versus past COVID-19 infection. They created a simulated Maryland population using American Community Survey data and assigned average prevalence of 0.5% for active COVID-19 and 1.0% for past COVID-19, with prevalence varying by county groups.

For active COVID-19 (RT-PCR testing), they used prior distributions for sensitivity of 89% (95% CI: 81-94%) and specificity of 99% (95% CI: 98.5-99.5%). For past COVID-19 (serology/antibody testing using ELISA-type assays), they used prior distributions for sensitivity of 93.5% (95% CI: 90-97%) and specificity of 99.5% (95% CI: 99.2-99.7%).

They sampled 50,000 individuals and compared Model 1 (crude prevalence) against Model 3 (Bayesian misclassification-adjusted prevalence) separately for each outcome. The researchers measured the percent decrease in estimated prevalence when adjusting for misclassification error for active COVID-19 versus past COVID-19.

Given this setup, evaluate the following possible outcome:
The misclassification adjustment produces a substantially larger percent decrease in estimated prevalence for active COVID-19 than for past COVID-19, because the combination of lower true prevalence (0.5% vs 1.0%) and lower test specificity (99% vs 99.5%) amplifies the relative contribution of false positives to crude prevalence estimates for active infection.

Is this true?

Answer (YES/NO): YES